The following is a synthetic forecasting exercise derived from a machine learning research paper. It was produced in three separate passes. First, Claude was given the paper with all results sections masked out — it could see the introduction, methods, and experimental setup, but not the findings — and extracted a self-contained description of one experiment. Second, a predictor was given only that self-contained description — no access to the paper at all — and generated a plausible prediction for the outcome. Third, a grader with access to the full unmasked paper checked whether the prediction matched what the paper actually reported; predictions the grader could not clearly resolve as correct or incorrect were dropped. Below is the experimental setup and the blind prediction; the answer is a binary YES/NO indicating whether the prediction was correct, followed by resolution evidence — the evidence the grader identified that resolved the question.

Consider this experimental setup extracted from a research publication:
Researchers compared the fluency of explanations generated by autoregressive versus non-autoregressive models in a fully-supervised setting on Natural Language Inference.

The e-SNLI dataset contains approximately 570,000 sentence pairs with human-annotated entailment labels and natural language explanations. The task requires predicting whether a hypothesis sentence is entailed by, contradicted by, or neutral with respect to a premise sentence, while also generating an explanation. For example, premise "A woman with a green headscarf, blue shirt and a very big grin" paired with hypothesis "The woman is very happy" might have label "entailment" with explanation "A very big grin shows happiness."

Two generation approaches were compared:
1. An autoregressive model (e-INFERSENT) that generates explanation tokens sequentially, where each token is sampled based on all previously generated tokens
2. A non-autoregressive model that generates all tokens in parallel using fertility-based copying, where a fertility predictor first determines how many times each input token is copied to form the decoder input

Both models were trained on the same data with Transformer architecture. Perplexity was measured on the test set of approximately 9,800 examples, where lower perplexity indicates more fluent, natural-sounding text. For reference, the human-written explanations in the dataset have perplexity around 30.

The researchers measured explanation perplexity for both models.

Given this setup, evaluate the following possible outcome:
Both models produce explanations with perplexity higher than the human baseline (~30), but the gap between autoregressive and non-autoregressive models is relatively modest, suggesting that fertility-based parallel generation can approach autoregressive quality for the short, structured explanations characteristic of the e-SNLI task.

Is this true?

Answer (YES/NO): NO